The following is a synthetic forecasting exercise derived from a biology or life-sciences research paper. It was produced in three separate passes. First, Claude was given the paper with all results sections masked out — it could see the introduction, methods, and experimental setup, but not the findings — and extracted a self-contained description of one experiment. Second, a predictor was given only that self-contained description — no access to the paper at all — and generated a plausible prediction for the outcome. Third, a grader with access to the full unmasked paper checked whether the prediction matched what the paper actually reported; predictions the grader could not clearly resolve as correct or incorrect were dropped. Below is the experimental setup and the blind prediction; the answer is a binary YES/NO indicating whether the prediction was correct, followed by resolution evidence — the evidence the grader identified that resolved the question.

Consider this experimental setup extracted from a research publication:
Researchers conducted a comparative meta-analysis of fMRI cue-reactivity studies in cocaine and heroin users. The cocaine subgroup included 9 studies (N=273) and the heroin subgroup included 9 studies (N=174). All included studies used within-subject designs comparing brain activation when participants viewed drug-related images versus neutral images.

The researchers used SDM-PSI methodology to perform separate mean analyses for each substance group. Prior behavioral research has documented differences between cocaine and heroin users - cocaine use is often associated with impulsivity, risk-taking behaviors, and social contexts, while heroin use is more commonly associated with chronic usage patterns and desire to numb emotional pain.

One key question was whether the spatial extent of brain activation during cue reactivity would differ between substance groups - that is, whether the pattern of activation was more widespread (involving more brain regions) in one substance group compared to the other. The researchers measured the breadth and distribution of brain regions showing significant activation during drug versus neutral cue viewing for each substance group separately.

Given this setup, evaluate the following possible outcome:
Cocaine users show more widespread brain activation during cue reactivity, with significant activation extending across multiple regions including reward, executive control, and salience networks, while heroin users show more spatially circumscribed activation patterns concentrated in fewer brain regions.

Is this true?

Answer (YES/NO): NO